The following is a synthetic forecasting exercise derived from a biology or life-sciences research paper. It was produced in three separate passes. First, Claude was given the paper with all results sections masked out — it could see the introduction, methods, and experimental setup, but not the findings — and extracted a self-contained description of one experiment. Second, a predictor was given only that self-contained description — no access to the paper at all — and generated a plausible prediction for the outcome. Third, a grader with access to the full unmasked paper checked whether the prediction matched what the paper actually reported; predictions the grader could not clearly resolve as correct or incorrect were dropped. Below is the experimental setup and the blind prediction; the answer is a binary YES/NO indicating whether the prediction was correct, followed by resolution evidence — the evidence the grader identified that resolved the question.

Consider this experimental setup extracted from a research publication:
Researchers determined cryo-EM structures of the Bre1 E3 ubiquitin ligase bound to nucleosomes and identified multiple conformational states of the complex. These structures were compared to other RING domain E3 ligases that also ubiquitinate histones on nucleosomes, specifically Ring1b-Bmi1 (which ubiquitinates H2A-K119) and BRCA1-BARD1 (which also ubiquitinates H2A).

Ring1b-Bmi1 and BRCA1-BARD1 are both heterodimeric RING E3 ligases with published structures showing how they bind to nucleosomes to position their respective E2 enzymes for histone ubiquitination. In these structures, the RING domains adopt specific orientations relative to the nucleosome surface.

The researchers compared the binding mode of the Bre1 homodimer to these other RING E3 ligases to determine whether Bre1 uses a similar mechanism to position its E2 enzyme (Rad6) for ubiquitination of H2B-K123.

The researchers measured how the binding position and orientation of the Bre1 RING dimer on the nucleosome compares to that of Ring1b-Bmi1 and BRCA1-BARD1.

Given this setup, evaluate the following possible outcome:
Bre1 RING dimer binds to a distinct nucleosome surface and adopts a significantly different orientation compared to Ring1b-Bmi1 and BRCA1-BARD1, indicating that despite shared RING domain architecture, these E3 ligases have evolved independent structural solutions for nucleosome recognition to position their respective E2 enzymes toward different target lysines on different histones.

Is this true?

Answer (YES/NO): NO